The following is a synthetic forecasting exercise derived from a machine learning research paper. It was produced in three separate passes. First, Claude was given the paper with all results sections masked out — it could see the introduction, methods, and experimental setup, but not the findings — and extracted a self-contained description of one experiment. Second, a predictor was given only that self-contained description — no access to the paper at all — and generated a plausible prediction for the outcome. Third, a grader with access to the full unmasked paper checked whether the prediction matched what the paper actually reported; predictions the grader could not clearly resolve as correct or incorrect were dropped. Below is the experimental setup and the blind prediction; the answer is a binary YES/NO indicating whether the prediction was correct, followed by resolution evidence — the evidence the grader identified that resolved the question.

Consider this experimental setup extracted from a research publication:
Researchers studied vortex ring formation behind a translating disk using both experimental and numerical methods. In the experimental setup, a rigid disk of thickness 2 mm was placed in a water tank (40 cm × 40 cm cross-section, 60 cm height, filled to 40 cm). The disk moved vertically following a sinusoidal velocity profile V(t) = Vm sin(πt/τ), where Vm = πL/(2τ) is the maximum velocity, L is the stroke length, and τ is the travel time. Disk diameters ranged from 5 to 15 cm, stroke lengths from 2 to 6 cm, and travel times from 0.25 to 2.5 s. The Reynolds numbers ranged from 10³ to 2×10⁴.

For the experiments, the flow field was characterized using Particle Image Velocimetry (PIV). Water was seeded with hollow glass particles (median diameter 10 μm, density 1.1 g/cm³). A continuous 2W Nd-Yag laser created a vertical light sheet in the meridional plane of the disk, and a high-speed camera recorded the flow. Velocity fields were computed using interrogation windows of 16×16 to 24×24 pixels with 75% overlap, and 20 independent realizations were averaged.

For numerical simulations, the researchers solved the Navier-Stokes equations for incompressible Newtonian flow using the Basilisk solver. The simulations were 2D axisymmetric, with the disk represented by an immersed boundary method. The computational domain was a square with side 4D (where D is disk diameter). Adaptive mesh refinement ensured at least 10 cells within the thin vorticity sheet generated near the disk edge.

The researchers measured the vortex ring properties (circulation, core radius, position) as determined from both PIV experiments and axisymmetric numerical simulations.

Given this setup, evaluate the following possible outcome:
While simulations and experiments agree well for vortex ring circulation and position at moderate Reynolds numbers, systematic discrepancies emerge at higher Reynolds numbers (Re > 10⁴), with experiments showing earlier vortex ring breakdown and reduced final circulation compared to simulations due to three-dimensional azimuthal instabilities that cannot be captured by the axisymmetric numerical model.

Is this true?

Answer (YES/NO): NO